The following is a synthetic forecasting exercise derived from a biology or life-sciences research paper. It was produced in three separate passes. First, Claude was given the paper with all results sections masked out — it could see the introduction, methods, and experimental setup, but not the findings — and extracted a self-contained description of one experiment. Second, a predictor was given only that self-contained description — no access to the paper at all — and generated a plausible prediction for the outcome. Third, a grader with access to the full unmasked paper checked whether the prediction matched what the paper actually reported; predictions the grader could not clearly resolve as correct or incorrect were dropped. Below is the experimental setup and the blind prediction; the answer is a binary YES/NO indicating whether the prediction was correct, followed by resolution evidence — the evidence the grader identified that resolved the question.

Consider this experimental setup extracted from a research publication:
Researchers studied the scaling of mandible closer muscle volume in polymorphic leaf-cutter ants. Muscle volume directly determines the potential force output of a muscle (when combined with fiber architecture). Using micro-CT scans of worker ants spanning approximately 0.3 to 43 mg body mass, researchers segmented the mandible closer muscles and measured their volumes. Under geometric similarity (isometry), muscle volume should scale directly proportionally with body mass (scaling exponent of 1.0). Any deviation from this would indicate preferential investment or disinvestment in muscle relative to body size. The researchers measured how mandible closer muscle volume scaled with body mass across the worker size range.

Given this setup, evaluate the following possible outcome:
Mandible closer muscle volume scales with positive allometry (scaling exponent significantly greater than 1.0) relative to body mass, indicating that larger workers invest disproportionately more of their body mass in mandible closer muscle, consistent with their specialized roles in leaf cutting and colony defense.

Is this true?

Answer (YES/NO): YES